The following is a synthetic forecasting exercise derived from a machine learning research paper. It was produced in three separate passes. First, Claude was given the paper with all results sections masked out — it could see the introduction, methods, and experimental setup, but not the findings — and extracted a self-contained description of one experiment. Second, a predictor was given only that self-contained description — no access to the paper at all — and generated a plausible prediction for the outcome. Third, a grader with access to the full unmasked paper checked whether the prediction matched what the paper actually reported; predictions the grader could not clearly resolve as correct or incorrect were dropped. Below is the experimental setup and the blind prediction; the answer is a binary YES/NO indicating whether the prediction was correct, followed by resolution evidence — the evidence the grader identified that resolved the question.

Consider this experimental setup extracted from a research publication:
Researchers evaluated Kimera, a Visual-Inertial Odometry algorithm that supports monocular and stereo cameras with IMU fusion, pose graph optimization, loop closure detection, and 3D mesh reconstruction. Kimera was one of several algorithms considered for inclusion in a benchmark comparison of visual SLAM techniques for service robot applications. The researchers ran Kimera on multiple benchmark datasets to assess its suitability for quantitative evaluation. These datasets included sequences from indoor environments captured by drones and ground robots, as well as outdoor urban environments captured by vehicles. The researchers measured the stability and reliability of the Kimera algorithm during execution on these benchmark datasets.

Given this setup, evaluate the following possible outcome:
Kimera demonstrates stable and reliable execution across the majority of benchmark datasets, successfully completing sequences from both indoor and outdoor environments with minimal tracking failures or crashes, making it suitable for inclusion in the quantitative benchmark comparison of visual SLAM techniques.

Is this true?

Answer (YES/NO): NO